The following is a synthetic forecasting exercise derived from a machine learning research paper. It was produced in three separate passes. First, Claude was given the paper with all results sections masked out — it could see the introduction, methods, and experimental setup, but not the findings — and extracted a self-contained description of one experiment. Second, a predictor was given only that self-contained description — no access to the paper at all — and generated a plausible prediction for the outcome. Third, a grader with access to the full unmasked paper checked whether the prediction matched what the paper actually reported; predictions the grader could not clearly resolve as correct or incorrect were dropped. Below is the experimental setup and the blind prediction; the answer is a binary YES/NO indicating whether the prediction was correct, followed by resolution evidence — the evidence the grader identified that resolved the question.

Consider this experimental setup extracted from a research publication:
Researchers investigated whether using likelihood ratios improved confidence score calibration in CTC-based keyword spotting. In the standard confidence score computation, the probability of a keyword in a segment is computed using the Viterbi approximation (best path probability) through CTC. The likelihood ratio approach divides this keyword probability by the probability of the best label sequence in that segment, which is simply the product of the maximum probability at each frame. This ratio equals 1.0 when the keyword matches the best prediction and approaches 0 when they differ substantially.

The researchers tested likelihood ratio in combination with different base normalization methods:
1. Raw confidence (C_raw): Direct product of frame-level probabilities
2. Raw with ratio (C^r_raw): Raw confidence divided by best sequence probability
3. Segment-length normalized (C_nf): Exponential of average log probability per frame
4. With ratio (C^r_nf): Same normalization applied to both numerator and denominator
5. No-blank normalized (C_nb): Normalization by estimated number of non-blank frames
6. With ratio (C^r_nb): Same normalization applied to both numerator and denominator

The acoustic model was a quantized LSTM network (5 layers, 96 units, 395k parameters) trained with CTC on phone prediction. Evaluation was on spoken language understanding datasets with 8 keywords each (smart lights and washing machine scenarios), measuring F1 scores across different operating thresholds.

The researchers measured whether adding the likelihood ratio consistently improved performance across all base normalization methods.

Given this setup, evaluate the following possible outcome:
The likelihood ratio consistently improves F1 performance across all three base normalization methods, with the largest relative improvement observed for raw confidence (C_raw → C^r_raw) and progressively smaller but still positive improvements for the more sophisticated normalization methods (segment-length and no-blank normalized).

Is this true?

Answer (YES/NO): NO